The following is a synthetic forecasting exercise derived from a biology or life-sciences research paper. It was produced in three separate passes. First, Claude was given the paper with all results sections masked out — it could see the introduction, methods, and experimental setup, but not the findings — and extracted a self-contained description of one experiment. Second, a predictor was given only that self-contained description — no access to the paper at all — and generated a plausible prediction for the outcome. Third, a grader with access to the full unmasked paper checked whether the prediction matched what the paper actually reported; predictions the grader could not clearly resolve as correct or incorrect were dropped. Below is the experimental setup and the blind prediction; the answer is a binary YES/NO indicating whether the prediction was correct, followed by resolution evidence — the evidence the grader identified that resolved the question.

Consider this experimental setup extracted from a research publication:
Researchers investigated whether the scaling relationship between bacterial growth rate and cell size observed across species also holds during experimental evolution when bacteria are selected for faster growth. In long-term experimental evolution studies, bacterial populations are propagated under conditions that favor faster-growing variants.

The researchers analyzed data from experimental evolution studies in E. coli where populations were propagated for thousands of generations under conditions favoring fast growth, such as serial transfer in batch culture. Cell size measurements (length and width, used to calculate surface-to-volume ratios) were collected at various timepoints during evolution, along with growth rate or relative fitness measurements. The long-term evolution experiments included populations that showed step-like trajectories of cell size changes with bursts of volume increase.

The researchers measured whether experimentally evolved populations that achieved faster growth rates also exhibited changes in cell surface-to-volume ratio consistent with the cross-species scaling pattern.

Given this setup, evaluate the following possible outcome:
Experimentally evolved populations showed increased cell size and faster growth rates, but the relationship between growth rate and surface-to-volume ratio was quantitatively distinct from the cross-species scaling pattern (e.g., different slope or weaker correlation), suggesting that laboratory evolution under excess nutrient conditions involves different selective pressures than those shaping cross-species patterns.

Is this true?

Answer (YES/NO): NO